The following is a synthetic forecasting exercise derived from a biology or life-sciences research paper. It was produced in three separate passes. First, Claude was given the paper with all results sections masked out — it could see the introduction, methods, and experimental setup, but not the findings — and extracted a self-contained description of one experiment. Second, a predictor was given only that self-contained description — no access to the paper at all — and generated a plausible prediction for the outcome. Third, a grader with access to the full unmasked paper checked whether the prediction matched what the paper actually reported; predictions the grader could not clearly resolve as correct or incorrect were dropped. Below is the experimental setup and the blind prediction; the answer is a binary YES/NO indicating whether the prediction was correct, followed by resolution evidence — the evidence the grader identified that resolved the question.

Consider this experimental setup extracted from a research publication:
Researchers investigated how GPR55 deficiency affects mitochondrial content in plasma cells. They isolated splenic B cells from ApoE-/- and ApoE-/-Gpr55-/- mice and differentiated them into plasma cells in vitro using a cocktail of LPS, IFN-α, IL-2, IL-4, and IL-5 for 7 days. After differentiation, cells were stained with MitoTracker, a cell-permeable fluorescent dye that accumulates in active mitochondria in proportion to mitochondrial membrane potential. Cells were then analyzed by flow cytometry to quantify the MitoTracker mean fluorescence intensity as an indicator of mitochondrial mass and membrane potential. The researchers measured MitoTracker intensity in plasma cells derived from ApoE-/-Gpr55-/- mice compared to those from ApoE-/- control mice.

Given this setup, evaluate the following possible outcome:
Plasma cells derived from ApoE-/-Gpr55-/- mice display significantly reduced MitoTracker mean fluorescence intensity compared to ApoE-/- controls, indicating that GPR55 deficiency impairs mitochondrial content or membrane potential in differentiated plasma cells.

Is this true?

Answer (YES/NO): NO